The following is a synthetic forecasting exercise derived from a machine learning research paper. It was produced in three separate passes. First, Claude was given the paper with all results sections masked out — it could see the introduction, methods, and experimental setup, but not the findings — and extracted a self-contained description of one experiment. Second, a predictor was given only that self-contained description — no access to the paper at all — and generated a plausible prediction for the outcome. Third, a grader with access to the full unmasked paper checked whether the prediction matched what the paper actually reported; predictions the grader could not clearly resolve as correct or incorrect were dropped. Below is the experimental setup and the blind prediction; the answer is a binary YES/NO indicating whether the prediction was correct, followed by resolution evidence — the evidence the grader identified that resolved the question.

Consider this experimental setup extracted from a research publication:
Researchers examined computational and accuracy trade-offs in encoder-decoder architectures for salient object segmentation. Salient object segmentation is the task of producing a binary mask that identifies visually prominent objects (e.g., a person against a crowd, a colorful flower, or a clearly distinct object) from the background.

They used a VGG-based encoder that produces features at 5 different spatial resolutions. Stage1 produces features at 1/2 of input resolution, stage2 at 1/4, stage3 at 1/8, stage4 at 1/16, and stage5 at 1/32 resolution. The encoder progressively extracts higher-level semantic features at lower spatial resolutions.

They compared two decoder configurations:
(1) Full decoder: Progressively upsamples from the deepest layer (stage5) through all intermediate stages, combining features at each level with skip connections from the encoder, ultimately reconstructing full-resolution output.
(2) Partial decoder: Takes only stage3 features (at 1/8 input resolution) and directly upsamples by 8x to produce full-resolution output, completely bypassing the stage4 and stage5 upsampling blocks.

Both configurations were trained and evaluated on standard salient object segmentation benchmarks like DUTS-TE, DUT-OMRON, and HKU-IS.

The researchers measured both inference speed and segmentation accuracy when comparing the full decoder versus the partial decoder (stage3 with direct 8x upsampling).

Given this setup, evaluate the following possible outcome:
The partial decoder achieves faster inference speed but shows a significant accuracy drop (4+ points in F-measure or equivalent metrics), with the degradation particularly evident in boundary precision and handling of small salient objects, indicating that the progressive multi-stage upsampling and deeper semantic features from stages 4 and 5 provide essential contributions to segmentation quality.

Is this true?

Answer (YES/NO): NO